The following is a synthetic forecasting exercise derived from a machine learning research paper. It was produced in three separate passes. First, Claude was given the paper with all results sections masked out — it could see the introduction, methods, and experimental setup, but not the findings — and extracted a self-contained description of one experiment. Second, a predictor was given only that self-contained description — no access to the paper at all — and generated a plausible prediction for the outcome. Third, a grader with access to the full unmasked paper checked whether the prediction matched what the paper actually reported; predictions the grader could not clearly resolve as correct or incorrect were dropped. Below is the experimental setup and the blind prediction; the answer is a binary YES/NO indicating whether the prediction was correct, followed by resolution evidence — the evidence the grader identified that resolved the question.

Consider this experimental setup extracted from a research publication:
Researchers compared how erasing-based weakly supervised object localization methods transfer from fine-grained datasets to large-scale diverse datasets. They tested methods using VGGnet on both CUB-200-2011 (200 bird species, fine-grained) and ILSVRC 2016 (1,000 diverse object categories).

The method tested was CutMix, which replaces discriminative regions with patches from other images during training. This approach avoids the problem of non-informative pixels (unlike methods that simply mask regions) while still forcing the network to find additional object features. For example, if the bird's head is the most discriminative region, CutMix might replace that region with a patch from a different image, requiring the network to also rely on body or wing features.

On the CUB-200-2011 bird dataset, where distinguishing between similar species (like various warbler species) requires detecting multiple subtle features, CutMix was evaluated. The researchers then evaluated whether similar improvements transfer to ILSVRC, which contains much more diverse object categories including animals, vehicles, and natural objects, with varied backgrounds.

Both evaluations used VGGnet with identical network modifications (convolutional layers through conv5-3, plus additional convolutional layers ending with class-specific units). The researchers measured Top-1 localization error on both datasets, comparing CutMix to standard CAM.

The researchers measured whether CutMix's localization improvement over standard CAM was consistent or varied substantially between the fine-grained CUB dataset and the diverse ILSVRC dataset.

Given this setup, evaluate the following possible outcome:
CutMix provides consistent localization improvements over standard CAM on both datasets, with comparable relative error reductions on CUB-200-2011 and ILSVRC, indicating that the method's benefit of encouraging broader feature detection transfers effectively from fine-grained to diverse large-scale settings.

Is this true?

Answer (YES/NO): NO